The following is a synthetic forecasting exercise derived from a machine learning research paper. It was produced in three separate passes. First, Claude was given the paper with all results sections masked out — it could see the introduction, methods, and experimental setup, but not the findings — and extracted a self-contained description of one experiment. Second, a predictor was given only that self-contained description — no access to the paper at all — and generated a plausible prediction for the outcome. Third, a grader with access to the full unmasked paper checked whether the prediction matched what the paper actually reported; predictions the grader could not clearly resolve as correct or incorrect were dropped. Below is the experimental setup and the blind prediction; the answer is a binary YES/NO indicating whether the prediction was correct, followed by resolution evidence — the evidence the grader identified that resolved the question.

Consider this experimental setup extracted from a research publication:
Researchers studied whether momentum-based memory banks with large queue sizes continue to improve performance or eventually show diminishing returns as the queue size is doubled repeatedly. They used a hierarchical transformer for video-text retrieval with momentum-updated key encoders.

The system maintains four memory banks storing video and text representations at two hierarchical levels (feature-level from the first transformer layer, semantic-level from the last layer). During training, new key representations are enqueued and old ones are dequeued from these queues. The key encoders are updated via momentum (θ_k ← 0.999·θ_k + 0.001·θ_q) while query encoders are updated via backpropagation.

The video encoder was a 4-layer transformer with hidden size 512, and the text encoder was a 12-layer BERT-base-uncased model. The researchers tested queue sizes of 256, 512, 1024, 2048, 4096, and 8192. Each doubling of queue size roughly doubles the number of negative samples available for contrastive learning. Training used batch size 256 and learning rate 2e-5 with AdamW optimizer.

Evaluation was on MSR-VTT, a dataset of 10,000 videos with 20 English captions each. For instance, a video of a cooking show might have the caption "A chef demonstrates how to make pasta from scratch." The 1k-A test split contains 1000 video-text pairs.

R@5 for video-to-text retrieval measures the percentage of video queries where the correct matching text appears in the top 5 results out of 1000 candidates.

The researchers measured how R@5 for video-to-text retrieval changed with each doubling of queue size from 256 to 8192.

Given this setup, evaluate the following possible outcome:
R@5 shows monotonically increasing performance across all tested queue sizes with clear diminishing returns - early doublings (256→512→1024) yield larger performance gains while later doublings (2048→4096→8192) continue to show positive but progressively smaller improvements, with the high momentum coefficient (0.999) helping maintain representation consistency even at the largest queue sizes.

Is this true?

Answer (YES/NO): NO